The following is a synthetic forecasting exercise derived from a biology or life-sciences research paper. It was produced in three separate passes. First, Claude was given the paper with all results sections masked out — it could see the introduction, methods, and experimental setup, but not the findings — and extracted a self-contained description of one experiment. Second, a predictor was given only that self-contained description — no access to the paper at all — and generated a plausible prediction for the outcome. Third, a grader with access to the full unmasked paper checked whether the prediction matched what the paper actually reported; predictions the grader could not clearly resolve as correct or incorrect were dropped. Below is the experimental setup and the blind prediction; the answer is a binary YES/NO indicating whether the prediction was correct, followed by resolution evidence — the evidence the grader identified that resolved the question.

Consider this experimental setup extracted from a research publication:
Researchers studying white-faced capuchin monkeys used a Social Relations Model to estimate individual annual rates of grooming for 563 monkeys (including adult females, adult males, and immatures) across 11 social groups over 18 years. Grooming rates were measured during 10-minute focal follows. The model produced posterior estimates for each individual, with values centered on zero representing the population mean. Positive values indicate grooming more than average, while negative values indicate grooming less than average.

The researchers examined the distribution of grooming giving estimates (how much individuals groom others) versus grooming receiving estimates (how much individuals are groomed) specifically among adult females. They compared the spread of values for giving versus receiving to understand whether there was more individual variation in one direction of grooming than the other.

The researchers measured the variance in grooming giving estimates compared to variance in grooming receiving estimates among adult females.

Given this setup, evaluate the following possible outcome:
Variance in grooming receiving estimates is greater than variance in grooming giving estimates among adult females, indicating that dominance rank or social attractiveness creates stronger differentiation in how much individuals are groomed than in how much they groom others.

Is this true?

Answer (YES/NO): NO